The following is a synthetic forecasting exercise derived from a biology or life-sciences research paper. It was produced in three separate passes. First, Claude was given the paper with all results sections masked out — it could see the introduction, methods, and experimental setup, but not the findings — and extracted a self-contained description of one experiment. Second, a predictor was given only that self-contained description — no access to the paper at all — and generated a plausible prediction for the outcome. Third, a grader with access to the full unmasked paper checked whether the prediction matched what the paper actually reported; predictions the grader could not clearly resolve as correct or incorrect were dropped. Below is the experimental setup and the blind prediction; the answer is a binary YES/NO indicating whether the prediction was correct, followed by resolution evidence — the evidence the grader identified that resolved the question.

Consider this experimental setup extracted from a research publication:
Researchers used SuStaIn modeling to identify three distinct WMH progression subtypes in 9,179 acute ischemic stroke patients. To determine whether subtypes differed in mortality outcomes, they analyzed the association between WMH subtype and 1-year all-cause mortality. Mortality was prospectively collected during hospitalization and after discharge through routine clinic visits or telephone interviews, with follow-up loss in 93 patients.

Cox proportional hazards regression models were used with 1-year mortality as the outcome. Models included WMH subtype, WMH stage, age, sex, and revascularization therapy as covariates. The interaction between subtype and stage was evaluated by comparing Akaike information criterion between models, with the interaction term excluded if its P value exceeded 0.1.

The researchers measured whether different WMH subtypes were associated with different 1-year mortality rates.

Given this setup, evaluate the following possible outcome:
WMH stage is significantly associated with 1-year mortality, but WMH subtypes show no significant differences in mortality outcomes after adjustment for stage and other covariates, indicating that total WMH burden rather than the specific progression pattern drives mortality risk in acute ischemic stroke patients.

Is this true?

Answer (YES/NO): YES